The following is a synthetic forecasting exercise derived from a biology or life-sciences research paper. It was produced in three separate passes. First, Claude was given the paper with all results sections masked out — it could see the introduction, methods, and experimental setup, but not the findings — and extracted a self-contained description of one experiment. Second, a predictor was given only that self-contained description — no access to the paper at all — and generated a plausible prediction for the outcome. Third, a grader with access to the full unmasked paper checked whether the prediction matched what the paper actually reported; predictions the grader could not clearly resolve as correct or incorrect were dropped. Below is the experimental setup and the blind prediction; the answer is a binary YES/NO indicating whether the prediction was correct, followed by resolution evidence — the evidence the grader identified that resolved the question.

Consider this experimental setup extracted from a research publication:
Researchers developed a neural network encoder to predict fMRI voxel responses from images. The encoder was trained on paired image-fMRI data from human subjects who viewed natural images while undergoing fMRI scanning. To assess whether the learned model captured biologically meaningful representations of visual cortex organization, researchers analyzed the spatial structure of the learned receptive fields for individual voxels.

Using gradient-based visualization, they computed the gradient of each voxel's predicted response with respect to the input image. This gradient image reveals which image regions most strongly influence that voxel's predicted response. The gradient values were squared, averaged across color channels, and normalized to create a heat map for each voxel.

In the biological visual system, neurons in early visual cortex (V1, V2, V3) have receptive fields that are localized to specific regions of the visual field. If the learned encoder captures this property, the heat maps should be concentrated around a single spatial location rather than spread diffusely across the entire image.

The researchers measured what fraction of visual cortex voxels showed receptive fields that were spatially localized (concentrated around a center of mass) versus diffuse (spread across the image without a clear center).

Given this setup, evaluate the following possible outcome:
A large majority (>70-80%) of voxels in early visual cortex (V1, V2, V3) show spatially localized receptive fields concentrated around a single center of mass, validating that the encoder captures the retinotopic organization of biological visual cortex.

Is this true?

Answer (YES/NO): YES